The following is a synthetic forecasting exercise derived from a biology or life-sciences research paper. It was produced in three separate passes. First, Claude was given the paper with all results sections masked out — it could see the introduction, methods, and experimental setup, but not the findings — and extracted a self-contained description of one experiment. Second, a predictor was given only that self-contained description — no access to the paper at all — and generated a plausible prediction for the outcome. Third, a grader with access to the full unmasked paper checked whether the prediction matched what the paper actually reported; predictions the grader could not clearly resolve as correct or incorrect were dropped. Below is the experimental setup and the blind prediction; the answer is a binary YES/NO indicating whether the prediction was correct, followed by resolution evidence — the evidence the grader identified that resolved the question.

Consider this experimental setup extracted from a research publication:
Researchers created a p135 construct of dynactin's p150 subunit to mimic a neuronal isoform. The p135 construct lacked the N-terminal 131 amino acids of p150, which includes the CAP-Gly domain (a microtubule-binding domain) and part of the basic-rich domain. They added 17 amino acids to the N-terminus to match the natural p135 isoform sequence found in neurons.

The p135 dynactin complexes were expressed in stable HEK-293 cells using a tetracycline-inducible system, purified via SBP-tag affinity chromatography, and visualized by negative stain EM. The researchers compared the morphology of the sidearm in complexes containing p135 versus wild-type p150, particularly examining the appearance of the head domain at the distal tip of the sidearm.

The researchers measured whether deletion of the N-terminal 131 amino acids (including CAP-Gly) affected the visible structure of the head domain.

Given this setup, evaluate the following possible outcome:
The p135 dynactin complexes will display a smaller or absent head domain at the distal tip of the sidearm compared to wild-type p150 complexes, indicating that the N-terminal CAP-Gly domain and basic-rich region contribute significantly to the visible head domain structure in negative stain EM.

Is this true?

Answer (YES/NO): NO